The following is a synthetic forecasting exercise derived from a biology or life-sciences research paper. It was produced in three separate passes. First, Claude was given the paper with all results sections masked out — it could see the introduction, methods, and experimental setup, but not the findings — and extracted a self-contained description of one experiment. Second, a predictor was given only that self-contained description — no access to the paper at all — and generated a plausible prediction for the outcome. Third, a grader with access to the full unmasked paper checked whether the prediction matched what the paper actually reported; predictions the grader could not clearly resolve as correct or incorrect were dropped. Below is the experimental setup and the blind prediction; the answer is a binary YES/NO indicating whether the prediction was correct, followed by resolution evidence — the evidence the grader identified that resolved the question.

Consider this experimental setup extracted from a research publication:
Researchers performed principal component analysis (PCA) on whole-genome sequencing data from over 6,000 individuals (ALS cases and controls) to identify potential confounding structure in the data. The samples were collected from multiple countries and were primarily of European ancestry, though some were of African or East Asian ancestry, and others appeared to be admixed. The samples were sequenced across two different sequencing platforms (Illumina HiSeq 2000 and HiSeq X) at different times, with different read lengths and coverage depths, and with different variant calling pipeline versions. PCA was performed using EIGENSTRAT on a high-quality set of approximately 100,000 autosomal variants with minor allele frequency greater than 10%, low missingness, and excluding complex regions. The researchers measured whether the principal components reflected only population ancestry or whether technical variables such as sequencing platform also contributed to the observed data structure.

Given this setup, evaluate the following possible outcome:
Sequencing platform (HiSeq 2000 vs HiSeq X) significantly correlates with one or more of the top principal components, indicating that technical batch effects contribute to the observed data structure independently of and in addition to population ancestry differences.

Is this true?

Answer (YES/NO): YES